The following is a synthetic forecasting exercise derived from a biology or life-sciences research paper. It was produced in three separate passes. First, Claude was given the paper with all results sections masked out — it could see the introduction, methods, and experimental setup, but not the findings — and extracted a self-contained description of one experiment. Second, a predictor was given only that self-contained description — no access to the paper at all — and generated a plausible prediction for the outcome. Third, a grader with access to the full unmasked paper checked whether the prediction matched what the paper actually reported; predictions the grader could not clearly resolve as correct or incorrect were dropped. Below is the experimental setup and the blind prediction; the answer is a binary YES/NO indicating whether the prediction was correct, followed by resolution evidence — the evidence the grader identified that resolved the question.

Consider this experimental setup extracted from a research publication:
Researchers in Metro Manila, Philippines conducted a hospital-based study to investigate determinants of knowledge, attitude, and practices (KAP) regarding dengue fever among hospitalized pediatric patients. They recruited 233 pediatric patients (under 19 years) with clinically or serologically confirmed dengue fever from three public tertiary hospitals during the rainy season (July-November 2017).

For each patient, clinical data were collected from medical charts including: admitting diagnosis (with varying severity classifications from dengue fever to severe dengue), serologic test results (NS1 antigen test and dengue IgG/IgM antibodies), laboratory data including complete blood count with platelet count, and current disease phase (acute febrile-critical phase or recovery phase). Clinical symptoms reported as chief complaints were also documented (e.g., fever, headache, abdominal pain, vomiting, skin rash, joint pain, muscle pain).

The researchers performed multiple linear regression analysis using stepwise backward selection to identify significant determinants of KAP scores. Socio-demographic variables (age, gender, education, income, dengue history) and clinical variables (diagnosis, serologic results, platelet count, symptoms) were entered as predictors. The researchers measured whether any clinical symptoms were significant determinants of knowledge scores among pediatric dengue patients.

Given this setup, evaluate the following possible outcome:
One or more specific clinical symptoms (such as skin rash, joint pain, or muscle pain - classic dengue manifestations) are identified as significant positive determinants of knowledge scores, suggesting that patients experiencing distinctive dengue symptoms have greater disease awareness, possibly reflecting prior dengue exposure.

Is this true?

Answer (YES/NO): NO